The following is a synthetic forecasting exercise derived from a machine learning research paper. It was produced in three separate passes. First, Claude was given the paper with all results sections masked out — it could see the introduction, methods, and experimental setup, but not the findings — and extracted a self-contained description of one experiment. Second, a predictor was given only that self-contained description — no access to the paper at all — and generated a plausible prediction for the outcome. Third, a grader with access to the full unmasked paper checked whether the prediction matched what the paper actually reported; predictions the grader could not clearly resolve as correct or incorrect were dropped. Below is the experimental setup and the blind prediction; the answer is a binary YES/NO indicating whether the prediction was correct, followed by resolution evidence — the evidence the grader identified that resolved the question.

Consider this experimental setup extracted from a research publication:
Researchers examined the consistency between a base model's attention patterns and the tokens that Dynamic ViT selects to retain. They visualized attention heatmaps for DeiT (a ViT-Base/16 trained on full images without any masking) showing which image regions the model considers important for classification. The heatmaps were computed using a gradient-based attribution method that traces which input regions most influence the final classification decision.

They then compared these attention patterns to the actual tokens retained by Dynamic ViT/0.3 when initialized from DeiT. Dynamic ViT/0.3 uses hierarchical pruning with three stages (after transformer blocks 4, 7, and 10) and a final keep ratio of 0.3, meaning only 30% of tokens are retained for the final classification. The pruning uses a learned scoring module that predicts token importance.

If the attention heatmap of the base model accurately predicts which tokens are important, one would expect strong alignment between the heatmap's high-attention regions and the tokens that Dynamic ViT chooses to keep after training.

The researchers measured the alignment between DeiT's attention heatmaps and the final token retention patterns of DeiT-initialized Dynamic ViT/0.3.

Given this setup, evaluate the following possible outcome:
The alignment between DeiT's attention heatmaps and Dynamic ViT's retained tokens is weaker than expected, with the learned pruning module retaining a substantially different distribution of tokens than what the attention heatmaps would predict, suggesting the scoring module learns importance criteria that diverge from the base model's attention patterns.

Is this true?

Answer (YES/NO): YES